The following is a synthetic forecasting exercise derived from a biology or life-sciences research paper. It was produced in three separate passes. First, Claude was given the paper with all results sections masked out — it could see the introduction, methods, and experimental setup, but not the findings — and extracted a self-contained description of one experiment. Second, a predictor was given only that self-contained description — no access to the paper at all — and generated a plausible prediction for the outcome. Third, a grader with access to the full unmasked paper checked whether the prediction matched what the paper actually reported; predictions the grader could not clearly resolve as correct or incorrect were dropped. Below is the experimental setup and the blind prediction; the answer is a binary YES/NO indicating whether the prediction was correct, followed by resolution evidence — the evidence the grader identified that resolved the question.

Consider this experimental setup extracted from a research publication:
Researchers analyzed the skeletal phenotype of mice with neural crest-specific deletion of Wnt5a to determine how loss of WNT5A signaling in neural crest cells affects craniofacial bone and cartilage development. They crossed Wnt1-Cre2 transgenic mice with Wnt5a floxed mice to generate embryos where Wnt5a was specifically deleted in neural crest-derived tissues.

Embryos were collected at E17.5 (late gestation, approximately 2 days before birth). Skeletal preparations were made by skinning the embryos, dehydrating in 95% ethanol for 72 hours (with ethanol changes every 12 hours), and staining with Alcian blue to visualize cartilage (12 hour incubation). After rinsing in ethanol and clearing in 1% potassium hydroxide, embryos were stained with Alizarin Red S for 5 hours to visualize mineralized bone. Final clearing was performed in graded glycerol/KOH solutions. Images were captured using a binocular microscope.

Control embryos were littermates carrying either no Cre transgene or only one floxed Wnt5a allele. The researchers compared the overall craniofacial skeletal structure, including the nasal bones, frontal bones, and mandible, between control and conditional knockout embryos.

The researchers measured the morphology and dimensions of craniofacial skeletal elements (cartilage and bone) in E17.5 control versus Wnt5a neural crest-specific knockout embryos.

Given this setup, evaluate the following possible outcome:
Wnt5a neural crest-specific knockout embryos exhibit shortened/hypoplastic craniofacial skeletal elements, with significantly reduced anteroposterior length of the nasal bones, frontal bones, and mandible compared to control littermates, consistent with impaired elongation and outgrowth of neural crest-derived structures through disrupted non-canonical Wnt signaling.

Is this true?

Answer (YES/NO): YES